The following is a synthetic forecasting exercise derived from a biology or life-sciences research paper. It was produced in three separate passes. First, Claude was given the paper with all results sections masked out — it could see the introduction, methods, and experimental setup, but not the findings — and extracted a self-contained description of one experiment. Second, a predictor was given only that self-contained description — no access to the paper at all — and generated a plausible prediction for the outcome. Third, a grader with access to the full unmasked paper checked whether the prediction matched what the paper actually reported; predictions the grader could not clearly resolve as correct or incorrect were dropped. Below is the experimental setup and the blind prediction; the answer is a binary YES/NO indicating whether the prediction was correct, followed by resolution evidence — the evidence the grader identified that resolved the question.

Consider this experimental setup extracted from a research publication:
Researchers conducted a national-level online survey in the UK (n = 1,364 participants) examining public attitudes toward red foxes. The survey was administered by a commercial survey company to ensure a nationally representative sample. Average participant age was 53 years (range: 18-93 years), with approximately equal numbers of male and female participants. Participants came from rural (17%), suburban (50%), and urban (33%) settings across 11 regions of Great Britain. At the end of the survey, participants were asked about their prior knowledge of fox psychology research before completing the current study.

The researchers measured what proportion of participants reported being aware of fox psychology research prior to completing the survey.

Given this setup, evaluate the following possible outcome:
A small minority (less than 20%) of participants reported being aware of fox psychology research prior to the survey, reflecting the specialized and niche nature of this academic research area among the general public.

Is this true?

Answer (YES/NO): YES